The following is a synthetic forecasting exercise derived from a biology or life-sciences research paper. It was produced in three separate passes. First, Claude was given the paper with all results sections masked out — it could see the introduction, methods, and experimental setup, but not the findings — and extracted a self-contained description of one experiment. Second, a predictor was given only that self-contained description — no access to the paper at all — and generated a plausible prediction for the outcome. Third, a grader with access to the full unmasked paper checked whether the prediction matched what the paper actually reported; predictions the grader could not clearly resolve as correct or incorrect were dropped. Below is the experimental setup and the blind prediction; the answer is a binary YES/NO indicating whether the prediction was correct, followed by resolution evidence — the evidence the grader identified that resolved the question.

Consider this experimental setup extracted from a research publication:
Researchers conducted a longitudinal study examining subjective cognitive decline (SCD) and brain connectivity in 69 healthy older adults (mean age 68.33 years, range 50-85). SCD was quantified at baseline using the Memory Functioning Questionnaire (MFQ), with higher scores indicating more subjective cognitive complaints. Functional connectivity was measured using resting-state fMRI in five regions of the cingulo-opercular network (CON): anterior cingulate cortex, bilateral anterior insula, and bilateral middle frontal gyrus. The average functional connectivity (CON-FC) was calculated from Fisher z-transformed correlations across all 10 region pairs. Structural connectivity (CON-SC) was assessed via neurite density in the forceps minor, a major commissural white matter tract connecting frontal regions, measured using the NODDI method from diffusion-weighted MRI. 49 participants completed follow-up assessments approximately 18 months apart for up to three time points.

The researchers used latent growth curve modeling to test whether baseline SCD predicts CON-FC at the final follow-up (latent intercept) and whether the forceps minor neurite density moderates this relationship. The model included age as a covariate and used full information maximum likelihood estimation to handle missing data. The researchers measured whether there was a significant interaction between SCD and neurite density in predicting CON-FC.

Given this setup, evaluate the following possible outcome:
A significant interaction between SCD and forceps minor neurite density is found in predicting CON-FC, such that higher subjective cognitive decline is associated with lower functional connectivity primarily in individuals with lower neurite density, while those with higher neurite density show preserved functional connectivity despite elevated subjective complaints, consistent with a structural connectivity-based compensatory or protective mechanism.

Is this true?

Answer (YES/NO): YES